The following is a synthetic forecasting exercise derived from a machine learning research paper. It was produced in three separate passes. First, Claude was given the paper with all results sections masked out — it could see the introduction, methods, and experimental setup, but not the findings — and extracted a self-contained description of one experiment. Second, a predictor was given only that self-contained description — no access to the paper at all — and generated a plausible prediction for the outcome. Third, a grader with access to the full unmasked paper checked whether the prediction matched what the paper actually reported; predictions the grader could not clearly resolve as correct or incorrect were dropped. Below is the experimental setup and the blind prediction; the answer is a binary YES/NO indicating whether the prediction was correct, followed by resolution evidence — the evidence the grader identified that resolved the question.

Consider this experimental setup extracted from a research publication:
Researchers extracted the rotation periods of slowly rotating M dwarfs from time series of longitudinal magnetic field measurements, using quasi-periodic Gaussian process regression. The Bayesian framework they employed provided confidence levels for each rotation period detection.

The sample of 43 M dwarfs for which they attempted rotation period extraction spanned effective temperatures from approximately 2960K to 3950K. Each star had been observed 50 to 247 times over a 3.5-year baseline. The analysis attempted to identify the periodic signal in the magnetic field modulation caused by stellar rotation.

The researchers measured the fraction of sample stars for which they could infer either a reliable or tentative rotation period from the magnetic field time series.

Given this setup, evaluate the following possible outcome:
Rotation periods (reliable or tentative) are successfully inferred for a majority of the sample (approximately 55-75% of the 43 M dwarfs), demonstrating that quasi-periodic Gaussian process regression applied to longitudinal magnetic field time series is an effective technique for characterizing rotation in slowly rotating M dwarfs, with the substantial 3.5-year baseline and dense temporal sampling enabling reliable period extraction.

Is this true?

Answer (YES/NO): NO